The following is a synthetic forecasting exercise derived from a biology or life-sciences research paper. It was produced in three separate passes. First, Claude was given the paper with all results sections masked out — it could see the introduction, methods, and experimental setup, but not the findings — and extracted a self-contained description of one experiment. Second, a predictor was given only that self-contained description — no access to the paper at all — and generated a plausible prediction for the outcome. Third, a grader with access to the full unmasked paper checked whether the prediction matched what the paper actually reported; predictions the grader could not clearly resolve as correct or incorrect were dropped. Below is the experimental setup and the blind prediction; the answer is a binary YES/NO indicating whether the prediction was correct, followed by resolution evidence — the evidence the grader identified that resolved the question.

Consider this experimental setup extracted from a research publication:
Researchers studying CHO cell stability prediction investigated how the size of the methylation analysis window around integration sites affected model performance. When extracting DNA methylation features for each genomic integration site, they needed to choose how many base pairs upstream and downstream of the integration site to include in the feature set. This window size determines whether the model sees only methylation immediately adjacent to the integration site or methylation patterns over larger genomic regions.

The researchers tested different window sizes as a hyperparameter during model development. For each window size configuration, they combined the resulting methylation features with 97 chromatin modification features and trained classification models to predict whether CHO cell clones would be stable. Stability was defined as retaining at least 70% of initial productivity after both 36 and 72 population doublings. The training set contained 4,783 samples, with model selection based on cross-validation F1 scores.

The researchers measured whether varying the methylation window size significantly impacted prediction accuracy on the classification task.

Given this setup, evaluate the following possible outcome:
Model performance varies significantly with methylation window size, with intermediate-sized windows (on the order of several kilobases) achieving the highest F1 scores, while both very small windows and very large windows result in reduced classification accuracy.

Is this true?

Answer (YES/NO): NO